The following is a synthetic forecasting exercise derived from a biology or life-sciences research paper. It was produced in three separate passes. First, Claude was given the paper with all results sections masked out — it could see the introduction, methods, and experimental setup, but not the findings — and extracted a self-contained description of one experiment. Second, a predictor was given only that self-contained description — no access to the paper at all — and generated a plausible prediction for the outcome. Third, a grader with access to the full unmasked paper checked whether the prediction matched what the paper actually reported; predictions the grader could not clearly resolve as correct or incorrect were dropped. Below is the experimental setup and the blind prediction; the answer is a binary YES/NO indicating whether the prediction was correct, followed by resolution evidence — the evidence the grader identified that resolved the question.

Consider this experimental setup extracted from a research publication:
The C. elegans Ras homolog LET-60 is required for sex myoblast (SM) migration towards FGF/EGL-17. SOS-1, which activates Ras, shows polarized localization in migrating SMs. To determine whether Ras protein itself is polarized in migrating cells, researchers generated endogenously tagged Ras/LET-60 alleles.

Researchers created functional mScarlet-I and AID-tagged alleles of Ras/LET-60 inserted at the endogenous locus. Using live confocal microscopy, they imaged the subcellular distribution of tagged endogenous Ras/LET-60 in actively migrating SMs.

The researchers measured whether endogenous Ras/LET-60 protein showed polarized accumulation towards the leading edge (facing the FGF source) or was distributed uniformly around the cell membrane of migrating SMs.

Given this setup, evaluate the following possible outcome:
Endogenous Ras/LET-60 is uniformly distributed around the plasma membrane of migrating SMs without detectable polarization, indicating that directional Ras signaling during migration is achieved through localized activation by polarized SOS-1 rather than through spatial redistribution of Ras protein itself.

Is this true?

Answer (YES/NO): YES